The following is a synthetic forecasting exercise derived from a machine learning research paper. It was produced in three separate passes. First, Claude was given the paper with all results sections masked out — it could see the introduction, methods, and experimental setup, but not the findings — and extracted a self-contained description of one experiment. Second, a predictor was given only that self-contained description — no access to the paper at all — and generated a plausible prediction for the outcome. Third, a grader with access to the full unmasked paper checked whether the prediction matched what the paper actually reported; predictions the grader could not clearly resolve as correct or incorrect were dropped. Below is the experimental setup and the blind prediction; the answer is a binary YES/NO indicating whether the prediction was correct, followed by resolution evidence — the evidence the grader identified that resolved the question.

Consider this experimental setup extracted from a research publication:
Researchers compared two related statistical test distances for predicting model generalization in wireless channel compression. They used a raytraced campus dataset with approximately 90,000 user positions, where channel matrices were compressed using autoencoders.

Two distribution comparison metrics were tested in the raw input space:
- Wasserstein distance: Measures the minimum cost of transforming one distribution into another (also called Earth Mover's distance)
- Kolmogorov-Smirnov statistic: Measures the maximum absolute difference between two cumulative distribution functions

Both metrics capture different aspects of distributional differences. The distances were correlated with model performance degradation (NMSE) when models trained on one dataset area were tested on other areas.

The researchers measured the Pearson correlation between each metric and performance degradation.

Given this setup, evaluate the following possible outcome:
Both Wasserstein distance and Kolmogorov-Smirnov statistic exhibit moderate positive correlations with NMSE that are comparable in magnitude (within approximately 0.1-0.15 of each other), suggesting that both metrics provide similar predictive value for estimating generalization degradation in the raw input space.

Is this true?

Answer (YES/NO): YES